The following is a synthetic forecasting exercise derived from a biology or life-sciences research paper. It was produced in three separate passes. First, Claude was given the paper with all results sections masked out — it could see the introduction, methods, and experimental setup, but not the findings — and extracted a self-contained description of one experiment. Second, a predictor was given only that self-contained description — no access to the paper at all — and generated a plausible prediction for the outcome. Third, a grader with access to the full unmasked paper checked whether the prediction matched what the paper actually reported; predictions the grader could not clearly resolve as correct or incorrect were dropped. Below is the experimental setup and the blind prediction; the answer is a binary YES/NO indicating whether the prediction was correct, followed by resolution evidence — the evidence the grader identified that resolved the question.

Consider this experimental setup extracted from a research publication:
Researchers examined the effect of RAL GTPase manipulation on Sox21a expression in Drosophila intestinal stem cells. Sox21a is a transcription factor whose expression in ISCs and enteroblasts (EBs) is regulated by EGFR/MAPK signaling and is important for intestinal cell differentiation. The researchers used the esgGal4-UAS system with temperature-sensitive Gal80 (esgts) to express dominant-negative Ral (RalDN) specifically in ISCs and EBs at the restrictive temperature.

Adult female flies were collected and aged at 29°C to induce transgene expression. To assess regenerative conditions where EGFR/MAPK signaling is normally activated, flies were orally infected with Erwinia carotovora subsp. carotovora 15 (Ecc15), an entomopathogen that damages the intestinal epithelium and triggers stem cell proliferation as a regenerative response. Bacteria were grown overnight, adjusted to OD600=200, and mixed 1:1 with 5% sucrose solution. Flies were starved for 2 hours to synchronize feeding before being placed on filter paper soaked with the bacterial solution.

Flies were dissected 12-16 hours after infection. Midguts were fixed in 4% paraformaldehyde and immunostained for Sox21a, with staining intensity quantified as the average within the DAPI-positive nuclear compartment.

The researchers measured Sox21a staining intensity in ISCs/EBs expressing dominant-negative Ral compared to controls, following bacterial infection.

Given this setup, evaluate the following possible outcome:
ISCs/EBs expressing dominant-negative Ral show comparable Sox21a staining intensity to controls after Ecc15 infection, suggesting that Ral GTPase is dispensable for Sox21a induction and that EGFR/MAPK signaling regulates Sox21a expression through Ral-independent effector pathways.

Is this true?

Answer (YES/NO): NO